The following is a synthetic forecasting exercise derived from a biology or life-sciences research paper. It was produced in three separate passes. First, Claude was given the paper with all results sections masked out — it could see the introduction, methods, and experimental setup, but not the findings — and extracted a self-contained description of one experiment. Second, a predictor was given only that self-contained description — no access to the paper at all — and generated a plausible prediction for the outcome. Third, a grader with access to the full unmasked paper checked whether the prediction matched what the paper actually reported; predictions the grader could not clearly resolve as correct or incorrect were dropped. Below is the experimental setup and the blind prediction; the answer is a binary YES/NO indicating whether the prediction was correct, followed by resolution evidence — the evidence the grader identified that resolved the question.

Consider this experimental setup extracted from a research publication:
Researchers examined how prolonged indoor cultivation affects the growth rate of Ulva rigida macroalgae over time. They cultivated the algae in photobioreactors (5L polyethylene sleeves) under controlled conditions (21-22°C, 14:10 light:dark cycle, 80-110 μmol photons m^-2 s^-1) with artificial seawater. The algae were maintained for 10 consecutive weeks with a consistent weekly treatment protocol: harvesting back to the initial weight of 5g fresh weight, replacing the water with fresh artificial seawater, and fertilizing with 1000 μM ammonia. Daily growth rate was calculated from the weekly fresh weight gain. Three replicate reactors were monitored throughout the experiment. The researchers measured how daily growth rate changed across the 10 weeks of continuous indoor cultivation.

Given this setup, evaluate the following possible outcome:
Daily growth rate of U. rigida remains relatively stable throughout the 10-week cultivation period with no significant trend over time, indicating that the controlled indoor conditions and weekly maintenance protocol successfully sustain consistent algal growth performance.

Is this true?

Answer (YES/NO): NO